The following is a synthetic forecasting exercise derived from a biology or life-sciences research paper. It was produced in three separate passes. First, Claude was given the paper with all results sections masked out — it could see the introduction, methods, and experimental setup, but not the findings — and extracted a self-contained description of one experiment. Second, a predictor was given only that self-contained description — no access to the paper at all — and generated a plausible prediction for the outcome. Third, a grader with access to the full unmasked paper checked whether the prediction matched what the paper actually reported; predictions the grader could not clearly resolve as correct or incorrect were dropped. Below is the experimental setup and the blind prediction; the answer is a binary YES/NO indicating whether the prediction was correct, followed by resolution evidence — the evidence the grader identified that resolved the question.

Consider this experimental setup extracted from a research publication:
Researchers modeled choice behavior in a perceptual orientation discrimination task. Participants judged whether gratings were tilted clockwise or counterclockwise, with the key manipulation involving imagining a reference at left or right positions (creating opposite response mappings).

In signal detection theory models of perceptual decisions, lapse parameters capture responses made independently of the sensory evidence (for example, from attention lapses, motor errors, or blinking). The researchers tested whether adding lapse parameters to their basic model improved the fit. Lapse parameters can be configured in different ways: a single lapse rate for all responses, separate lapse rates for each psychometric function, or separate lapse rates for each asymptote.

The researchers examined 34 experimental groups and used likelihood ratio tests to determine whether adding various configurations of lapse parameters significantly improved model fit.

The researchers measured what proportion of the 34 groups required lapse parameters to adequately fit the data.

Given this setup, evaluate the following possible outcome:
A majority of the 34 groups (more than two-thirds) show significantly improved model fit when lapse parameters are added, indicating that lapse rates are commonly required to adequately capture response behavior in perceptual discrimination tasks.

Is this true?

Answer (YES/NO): NO